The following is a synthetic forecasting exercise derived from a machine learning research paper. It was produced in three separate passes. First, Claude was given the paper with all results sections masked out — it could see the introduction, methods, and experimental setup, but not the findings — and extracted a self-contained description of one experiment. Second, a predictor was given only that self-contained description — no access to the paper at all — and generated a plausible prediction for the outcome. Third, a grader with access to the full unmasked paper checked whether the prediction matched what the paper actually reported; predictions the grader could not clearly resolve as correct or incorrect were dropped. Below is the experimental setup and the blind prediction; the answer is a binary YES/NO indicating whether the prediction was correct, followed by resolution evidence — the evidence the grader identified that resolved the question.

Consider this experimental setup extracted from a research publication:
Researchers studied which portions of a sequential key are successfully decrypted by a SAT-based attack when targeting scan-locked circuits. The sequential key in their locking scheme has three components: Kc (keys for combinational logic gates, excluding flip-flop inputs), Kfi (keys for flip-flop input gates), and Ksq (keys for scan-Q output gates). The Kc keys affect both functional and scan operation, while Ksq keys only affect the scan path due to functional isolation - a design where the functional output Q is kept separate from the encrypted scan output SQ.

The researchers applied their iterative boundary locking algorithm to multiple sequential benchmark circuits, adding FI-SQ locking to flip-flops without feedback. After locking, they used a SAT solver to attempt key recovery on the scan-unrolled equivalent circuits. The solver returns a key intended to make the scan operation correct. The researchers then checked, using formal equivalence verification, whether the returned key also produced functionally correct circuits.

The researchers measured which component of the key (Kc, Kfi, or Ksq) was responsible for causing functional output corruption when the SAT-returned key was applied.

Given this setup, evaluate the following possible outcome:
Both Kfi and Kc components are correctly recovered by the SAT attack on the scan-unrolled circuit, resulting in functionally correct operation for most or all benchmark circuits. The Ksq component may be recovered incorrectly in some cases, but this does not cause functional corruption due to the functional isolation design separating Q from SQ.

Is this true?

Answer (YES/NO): NO